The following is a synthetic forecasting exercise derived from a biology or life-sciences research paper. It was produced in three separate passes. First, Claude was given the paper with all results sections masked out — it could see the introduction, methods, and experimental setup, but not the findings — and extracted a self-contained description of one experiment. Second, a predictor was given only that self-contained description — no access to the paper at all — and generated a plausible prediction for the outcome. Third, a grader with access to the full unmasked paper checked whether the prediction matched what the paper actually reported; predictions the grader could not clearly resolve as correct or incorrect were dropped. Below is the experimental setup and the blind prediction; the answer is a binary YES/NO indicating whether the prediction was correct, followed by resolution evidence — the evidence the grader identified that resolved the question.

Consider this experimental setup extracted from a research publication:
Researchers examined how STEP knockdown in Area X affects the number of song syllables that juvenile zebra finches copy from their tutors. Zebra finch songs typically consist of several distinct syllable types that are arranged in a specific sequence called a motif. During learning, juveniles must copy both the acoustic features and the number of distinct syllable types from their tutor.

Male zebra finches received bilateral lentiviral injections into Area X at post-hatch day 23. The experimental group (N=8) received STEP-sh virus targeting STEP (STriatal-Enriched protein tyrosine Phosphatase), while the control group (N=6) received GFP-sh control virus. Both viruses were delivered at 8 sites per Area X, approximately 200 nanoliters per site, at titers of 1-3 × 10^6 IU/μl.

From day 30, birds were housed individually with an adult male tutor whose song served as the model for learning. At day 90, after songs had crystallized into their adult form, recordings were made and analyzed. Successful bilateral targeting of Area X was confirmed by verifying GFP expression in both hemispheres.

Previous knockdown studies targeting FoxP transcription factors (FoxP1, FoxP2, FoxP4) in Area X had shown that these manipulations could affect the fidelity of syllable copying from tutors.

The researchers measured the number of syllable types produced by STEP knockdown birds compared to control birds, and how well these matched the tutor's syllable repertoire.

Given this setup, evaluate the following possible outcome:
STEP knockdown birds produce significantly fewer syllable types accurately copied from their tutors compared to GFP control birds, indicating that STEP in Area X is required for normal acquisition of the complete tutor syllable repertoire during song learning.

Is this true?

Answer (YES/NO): NO